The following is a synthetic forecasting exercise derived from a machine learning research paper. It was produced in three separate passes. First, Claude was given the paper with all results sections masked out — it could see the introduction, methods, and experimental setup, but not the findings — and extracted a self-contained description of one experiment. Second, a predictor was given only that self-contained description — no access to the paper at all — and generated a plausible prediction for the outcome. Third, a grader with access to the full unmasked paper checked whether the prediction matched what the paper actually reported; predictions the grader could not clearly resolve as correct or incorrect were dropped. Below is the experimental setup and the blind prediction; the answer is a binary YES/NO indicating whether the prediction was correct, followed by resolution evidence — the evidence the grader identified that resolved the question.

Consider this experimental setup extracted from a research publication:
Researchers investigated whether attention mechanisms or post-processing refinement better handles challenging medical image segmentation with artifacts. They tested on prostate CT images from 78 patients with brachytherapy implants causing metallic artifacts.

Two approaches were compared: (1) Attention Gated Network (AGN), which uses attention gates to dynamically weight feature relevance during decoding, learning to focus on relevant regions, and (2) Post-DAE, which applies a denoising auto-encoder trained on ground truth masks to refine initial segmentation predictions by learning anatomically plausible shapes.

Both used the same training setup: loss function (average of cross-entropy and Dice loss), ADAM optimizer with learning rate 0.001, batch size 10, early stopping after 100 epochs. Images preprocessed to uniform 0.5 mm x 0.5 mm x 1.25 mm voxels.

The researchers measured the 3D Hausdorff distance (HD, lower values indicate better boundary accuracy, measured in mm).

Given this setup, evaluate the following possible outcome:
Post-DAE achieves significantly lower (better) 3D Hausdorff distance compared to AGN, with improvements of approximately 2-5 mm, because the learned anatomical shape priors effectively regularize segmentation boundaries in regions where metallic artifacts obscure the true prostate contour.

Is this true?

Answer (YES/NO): NO